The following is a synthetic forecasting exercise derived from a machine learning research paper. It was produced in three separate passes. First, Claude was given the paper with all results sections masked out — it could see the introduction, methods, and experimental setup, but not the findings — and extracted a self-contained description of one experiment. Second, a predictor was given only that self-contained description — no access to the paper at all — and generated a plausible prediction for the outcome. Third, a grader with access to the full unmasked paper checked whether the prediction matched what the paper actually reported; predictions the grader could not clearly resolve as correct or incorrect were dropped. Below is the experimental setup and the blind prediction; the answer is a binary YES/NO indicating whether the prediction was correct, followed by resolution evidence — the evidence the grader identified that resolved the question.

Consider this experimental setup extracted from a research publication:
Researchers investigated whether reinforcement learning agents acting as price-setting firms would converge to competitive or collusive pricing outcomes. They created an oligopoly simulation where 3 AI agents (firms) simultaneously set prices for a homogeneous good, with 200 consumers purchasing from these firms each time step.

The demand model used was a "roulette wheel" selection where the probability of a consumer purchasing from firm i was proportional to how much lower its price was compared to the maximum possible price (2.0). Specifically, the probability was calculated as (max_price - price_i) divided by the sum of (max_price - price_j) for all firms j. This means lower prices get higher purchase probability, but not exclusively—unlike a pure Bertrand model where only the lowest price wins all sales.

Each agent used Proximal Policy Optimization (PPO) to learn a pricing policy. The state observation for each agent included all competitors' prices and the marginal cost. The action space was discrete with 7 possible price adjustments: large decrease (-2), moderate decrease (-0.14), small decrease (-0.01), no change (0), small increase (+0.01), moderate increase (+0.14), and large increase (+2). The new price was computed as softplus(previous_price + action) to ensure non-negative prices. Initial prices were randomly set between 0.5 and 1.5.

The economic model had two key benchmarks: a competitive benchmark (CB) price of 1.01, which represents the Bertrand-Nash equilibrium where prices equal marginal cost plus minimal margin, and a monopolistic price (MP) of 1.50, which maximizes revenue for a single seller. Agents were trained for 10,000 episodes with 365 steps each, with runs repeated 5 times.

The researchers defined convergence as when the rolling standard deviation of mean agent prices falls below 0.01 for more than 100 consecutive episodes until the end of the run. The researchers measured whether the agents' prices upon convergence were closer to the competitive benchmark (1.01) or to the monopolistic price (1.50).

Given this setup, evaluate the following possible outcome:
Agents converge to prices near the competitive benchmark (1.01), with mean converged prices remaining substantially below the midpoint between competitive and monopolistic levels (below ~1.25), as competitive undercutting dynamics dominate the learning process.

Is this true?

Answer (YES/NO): NO